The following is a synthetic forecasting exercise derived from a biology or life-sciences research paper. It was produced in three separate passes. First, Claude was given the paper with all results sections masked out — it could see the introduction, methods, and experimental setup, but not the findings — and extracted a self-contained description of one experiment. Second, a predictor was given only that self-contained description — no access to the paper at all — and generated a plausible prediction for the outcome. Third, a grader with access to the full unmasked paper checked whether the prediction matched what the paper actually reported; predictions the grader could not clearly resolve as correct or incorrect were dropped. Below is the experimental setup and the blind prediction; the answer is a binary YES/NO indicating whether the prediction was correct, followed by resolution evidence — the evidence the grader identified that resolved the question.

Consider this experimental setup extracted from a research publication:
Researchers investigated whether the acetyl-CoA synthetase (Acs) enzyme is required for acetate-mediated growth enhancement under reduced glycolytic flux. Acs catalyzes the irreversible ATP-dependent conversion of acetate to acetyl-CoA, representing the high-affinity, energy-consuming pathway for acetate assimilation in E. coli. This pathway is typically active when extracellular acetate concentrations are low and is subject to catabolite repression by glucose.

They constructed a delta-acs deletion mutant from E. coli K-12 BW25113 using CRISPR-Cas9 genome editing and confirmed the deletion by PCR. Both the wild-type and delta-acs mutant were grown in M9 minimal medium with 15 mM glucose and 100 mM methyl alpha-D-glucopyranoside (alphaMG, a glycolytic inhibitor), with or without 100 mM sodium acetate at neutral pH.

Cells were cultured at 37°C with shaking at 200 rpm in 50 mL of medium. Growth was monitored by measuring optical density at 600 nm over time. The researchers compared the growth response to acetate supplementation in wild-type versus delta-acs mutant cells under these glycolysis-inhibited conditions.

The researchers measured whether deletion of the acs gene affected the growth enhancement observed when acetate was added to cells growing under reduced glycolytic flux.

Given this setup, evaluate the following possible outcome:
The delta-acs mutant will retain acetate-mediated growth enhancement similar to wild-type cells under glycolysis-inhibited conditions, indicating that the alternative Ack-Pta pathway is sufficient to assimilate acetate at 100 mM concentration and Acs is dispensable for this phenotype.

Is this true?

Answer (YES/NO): YES